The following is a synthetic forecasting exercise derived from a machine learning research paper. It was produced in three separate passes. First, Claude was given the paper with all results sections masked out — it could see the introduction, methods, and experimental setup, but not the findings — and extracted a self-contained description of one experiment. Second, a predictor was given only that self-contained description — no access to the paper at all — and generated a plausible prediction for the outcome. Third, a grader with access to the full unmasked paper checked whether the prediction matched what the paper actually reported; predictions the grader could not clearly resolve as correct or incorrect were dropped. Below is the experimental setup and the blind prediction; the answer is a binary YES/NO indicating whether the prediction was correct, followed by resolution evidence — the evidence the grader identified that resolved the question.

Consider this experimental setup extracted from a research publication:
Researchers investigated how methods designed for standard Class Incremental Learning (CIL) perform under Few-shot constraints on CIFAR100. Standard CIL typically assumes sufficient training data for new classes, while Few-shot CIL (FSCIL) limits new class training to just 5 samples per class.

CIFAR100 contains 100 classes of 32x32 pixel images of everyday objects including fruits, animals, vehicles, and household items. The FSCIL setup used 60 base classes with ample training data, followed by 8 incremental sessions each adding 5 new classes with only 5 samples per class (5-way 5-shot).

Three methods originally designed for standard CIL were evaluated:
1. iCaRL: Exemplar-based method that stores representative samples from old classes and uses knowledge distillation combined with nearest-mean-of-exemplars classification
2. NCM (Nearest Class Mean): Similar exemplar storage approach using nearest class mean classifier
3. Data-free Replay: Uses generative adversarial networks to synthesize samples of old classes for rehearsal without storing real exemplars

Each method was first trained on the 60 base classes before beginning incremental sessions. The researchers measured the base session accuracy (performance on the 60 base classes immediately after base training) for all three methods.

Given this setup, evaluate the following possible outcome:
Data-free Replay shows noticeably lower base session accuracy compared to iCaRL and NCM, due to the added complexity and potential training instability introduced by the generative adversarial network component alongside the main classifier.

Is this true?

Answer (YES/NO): NO